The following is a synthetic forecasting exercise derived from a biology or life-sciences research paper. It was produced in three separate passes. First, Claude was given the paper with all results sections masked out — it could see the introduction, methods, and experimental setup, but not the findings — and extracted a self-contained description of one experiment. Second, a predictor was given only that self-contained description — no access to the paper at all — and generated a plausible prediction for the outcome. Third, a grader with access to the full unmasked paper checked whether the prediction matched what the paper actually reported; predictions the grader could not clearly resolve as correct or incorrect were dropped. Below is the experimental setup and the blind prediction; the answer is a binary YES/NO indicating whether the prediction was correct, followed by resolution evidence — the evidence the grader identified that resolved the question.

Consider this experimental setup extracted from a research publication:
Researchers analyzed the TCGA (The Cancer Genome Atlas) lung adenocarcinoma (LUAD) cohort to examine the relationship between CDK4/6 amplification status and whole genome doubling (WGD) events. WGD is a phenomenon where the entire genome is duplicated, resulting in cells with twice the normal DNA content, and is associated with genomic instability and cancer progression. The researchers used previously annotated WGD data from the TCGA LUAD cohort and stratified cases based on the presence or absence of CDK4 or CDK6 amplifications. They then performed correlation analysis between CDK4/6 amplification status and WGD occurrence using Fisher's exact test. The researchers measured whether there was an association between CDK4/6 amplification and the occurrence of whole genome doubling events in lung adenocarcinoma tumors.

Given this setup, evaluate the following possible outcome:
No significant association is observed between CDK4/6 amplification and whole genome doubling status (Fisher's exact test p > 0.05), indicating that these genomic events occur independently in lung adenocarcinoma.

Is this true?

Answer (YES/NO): NO